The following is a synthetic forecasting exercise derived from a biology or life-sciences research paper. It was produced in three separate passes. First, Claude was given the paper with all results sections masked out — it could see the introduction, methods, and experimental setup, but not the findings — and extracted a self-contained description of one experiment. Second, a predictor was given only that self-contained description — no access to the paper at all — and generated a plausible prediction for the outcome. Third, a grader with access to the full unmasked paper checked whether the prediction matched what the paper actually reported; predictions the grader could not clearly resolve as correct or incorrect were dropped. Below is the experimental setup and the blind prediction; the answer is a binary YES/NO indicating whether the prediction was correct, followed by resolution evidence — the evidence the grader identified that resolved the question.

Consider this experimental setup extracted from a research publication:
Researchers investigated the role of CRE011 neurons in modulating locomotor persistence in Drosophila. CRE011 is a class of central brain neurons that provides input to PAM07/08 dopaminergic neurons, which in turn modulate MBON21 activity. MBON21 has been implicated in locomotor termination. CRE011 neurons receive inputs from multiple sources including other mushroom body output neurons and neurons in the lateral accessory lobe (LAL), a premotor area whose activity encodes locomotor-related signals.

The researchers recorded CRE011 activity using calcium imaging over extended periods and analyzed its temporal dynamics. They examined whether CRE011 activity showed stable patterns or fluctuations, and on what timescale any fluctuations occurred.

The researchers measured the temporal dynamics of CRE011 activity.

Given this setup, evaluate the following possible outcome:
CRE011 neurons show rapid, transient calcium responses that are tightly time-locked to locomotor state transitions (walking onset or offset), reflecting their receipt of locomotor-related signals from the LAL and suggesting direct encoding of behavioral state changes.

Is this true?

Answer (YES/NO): NO